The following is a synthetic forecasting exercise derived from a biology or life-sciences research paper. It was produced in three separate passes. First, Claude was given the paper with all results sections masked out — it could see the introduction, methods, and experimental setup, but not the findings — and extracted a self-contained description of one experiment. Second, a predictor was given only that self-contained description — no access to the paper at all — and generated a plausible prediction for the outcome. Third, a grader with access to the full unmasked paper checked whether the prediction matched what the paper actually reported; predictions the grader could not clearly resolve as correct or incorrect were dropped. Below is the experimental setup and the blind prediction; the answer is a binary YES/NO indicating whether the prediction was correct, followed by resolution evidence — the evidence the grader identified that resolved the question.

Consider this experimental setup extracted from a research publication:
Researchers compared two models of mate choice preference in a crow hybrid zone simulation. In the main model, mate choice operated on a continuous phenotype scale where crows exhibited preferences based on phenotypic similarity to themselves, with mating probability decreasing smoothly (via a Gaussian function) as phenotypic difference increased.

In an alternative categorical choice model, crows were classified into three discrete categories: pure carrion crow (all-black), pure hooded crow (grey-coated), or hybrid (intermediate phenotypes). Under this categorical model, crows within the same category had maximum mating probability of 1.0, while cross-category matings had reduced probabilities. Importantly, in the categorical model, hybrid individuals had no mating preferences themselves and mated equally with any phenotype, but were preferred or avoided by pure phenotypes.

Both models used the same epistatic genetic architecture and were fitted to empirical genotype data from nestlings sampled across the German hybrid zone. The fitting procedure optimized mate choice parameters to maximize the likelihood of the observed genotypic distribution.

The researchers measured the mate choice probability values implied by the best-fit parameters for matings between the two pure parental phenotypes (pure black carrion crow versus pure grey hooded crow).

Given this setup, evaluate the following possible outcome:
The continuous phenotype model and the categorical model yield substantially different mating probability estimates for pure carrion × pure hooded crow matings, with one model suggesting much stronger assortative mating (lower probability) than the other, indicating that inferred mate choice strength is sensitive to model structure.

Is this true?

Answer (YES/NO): YES